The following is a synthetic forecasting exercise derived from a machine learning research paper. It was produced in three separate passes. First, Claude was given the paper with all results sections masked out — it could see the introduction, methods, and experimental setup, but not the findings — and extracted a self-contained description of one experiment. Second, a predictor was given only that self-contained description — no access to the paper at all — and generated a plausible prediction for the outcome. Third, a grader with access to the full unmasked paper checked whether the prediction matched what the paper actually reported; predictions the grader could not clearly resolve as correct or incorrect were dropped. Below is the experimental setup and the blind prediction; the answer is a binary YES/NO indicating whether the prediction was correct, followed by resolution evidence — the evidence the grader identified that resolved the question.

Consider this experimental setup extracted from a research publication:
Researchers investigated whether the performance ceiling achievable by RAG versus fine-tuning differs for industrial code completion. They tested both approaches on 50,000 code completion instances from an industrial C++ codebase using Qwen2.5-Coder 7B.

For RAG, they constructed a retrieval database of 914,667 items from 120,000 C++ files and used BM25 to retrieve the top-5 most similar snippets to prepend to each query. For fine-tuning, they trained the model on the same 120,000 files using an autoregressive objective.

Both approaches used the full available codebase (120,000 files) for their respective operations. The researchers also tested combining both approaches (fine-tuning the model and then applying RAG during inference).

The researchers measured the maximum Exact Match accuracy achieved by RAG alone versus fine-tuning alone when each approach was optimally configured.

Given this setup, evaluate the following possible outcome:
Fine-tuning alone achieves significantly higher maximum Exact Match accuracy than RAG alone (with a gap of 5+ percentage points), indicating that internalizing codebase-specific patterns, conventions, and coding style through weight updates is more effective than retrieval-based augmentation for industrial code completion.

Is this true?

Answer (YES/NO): NO